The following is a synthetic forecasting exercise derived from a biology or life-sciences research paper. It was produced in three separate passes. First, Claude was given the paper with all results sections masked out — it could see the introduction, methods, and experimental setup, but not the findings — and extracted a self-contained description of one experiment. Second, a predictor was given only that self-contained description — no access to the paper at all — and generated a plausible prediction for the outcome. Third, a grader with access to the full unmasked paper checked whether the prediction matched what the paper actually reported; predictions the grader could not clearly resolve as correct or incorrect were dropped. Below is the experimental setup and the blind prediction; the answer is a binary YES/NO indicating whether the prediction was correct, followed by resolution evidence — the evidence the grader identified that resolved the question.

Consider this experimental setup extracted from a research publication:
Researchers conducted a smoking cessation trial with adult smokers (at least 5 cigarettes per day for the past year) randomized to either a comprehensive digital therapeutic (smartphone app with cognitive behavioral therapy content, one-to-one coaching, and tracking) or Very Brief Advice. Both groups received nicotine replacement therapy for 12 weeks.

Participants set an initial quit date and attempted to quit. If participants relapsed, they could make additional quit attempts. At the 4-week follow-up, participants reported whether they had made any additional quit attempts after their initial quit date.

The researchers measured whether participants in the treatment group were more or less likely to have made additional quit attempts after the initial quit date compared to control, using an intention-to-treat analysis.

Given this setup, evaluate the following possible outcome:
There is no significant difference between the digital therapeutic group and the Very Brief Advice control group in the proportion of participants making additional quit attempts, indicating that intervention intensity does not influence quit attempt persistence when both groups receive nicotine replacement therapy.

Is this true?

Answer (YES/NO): YES